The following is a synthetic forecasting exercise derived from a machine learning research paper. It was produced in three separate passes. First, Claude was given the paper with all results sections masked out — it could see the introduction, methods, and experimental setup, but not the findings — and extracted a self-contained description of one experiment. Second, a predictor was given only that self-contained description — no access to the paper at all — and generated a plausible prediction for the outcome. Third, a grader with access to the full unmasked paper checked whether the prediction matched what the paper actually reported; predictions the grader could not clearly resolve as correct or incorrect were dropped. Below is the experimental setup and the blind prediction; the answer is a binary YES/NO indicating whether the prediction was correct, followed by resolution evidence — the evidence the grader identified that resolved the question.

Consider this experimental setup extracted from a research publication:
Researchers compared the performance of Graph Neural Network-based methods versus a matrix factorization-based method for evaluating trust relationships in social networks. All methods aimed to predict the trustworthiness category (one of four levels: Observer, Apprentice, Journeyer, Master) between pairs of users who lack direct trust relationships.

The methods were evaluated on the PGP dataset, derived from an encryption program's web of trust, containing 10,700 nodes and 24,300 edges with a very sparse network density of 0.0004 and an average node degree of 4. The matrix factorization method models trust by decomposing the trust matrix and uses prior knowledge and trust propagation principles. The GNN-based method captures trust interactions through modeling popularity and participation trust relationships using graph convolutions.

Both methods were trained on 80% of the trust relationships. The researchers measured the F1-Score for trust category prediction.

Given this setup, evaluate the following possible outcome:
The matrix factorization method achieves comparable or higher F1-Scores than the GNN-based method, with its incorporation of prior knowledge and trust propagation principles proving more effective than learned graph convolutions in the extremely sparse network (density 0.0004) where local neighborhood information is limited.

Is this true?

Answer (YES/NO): NO